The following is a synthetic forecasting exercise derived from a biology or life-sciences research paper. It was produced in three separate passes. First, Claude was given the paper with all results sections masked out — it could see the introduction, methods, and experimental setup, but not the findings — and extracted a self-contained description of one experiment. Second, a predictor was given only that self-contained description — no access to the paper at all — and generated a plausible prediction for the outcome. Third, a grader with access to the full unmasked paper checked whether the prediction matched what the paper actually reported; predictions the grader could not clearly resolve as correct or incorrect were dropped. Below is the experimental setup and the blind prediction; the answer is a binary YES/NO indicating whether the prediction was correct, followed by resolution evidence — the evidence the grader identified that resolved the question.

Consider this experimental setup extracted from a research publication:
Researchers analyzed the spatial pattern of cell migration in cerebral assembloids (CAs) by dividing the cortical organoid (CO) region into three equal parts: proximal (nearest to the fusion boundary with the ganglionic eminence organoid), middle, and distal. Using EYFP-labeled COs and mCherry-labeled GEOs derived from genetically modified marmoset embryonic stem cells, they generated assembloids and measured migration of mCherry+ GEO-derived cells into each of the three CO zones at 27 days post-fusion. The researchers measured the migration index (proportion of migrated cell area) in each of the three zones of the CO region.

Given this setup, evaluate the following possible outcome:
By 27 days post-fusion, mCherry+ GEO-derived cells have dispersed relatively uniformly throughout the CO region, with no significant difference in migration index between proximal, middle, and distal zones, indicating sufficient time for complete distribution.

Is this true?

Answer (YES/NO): NO